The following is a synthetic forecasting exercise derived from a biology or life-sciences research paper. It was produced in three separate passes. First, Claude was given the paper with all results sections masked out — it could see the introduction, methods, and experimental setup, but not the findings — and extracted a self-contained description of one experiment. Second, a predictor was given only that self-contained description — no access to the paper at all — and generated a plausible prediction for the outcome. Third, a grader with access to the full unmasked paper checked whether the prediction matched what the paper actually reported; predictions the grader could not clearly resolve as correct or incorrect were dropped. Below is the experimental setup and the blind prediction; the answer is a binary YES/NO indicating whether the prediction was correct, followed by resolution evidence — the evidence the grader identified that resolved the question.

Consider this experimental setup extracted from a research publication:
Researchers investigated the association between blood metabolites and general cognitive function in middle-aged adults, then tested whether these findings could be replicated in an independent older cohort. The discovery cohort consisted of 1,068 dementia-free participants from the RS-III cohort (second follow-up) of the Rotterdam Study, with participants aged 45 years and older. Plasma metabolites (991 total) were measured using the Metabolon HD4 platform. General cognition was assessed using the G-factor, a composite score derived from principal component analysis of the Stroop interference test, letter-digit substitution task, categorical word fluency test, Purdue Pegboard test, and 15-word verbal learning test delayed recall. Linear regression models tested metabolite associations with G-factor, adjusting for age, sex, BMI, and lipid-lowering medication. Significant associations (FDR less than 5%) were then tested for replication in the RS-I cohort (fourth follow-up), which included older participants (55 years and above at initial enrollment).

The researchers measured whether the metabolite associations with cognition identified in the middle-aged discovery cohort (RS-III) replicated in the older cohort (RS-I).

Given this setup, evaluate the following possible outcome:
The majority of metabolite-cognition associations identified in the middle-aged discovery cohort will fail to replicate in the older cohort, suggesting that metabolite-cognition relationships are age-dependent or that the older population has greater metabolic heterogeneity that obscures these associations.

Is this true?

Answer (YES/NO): NO